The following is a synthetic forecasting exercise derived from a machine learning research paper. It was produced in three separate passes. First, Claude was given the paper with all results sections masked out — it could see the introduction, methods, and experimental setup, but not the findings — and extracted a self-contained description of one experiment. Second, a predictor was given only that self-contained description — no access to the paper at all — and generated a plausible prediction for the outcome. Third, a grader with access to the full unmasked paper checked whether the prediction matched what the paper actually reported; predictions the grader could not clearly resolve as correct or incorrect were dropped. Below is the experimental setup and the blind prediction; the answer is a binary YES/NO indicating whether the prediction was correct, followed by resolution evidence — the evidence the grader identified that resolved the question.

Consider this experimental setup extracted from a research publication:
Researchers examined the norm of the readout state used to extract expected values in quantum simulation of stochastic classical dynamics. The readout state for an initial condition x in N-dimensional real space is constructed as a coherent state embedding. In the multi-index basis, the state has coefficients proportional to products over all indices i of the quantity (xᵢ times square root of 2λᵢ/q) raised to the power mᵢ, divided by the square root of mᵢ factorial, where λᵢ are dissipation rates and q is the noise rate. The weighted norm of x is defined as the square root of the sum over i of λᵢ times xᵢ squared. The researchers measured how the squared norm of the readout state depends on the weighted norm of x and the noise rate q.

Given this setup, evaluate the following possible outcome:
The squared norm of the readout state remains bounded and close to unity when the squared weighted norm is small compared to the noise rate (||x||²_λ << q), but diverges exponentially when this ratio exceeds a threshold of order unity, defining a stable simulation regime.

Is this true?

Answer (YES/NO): YES